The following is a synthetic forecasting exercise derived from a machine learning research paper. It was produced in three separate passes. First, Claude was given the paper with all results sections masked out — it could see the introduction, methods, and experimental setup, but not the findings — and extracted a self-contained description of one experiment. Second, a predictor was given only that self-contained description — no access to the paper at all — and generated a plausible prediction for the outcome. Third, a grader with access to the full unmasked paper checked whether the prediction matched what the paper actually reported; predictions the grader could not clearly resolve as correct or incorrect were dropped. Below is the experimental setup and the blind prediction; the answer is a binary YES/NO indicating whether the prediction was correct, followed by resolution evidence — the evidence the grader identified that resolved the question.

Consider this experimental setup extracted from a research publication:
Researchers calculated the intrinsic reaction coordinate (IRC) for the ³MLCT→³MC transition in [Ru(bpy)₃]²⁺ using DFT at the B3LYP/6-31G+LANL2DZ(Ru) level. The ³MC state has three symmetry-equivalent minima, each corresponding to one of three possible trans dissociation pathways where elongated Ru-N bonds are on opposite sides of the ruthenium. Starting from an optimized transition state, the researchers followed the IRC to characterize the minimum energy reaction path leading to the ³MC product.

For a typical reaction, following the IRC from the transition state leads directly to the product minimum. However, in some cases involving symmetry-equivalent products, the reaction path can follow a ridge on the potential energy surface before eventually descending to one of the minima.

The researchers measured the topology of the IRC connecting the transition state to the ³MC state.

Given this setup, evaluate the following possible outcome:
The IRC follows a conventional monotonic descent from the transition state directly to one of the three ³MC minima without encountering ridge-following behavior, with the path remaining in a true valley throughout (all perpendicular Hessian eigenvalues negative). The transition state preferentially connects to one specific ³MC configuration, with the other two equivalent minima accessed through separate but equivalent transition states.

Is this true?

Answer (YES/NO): NO